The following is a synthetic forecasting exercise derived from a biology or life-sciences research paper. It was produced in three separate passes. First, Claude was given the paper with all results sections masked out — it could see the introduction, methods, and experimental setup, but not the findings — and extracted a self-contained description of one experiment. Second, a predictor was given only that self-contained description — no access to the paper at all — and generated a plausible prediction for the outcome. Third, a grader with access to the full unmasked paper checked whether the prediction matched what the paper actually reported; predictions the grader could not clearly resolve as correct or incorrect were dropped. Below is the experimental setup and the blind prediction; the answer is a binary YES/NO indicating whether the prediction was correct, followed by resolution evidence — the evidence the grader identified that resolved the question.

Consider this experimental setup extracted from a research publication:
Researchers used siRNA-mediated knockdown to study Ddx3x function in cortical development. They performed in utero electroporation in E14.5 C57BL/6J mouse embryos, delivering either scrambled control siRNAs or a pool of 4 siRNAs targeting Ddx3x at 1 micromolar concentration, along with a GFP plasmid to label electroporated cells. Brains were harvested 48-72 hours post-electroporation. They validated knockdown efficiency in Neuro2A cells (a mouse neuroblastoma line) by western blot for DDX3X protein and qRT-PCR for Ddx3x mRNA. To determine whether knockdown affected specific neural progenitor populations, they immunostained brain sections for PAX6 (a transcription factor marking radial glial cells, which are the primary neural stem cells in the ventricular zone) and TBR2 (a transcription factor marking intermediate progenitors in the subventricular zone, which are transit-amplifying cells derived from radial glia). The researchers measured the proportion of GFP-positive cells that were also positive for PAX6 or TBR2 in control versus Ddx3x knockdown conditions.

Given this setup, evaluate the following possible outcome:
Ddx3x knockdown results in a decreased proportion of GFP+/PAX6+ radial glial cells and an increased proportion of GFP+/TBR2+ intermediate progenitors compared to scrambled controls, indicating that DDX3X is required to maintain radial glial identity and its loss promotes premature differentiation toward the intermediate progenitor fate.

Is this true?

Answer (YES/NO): NO